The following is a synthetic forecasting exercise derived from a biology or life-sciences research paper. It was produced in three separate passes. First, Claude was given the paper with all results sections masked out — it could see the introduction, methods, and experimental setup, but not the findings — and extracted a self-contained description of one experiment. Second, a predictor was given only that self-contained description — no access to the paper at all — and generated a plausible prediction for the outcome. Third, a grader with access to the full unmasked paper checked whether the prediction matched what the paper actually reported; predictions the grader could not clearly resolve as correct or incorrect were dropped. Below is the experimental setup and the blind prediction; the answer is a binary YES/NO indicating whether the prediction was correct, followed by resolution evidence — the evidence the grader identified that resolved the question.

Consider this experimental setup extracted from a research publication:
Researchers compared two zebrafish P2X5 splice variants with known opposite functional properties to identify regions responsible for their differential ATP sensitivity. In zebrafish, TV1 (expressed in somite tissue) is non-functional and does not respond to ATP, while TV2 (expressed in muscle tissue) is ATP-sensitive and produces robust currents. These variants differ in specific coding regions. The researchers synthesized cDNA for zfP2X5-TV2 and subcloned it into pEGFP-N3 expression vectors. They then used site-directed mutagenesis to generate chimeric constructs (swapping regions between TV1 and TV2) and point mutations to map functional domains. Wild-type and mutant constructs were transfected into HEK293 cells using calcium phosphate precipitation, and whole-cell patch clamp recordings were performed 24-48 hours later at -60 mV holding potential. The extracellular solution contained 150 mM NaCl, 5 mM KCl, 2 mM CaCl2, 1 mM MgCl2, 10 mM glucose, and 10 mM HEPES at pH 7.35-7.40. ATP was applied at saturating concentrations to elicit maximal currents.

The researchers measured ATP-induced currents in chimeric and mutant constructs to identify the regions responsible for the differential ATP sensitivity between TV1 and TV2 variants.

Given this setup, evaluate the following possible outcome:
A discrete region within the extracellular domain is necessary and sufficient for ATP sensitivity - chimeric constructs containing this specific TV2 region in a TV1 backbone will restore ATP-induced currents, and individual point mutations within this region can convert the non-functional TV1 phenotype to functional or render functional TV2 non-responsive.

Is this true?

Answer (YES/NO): NO